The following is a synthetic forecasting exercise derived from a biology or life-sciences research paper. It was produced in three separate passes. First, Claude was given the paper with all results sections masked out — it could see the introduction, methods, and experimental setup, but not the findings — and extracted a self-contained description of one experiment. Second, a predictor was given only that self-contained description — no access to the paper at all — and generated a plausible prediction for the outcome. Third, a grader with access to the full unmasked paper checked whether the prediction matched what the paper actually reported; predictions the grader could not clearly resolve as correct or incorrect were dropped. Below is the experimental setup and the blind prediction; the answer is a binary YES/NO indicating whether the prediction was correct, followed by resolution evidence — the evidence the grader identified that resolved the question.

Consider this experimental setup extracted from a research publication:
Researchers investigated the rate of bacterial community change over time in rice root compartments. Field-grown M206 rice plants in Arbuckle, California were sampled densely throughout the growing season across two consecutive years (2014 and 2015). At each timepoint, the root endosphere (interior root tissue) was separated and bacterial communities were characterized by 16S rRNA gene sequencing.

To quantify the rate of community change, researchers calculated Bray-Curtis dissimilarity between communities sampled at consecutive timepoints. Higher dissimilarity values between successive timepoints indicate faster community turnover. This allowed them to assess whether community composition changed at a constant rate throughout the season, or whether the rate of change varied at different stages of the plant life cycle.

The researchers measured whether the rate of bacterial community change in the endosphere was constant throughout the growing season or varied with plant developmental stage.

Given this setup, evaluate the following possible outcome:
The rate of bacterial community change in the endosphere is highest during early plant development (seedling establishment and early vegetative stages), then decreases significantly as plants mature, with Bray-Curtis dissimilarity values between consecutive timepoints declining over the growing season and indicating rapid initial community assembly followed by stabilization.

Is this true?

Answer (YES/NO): YES